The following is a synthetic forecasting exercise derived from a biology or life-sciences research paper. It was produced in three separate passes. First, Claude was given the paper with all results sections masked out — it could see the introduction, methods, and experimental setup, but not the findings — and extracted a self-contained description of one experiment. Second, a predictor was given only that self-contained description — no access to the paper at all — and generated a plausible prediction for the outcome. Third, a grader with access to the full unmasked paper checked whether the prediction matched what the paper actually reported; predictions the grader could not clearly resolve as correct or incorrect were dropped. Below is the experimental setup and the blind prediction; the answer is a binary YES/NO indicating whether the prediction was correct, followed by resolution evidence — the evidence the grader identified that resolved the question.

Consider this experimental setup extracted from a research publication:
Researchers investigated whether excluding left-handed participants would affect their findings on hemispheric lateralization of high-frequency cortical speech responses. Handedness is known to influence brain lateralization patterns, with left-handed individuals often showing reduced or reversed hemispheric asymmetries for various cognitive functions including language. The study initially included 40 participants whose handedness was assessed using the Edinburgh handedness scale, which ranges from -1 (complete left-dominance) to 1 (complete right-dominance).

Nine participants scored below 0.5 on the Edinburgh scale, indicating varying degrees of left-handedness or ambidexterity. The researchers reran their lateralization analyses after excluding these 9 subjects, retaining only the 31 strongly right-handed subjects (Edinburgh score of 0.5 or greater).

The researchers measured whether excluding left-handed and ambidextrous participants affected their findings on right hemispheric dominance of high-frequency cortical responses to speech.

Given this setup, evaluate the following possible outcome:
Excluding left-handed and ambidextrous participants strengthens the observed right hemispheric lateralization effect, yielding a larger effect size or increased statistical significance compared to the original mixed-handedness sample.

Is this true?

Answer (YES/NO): NO